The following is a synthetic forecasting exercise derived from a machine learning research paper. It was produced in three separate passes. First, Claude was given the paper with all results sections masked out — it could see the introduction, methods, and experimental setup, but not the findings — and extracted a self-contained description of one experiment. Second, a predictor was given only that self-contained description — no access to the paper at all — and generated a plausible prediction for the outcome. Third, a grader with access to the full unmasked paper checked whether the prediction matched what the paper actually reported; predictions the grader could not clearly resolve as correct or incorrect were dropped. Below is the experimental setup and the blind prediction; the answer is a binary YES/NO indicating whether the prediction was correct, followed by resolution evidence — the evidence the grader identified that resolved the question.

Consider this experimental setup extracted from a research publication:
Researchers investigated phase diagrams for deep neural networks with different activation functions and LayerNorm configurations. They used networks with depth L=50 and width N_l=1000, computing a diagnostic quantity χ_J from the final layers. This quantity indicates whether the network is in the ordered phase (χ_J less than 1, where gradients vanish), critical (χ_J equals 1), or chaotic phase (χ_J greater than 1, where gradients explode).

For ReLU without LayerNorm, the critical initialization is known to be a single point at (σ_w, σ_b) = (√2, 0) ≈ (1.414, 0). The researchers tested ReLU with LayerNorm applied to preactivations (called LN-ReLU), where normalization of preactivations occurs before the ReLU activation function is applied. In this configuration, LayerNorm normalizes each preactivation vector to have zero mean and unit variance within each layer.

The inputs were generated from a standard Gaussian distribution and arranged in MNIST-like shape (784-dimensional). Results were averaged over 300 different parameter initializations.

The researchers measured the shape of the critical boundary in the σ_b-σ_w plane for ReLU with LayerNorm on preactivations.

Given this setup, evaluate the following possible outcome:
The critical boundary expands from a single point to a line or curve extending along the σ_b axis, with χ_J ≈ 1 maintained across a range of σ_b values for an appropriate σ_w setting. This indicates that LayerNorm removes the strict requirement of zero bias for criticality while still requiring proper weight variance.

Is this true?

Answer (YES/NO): NO